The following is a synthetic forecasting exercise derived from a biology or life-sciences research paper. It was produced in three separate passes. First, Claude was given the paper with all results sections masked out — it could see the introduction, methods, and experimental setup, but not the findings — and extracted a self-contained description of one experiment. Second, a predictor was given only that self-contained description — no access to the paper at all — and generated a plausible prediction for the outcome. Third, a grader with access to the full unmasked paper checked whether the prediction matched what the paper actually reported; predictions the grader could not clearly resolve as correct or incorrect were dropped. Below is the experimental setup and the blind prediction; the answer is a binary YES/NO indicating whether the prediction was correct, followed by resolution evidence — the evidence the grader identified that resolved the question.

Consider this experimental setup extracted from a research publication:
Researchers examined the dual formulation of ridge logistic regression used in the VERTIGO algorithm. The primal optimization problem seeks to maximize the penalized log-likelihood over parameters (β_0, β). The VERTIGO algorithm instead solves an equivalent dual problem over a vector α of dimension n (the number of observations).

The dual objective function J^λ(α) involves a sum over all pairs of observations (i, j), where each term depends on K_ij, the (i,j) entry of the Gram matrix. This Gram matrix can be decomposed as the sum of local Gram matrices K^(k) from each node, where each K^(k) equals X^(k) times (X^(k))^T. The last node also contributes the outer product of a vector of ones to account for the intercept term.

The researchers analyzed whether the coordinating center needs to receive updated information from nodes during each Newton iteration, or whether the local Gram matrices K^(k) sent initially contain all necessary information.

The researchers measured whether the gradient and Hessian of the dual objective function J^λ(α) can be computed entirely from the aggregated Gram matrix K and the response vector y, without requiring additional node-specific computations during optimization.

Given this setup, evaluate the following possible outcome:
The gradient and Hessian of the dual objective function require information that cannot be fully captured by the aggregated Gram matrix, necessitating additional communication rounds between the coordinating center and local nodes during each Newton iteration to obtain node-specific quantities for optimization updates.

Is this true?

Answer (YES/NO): NO